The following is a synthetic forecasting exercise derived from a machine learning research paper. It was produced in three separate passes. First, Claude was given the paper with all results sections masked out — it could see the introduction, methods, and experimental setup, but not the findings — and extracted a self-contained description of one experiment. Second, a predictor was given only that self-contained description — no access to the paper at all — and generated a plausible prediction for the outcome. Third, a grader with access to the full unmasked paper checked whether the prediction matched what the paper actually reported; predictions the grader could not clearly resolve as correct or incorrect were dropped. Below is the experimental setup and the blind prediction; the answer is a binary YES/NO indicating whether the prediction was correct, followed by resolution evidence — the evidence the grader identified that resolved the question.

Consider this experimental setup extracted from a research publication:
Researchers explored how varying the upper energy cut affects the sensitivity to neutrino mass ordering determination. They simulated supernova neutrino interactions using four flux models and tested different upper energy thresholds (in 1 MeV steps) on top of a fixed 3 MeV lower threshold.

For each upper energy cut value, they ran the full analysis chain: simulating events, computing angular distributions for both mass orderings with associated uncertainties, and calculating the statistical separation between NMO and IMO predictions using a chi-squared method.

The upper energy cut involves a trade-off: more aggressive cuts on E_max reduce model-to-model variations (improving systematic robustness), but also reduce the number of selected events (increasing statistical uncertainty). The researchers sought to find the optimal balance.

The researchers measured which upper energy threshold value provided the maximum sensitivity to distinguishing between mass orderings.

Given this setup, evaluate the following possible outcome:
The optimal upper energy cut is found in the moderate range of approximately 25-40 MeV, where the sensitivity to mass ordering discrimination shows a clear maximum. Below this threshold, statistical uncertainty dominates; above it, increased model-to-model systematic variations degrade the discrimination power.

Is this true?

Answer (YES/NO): NO